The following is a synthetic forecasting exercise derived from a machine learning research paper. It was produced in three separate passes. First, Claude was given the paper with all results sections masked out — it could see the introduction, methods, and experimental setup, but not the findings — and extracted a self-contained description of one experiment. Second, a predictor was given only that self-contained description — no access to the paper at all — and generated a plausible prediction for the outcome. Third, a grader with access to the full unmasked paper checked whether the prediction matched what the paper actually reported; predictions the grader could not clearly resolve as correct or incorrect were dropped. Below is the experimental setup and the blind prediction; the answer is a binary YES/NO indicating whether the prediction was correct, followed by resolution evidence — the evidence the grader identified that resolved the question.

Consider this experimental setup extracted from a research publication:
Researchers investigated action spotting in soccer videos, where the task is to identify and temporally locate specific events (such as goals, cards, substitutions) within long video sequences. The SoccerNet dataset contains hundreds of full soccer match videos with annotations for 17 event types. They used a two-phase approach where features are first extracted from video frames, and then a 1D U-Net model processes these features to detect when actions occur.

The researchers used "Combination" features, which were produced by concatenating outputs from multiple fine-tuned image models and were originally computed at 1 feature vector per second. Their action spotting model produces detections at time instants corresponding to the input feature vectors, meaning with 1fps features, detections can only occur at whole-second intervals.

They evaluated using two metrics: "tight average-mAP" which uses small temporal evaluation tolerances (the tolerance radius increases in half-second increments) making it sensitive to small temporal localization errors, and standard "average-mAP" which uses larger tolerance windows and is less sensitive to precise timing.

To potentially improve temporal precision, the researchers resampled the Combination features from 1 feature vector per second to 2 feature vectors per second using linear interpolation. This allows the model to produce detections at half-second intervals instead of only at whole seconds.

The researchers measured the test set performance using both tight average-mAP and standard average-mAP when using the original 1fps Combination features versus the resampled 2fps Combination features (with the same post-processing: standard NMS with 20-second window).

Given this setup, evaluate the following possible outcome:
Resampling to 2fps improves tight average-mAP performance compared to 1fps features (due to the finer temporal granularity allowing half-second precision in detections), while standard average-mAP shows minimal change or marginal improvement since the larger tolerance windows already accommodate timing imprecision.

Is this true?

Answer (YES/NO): YES